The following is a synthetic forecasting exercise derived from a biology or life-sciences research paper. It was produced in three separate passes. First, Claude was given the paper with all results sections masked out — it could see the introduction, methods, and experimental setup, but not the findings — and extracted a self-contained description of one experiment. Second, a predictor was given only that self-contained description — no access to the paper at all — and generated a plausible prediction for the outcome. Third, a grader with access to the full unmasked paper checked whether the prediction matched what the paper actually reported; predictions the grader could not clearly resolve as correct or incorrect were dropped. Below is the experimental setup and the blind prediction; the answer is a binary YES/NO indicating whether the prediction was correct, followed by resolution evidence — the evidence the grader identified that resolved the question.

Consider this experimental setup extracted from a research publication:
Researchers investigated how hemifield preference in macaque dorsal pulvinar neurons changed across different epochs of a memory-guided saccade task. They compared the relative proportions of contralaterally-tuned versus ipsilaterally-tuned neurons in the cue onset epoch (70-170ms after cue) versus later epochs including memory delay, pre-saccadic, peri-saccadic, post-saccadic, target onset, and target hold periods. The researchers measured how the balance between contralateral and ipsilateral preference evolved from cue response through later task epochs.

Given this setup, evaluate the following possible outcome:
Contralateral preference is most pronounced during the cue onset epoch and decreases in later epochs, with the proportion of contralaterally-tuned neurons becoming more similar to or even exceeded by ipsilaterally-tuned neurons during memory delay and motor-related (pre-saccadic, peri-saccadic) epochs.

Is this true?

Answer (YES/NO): YES